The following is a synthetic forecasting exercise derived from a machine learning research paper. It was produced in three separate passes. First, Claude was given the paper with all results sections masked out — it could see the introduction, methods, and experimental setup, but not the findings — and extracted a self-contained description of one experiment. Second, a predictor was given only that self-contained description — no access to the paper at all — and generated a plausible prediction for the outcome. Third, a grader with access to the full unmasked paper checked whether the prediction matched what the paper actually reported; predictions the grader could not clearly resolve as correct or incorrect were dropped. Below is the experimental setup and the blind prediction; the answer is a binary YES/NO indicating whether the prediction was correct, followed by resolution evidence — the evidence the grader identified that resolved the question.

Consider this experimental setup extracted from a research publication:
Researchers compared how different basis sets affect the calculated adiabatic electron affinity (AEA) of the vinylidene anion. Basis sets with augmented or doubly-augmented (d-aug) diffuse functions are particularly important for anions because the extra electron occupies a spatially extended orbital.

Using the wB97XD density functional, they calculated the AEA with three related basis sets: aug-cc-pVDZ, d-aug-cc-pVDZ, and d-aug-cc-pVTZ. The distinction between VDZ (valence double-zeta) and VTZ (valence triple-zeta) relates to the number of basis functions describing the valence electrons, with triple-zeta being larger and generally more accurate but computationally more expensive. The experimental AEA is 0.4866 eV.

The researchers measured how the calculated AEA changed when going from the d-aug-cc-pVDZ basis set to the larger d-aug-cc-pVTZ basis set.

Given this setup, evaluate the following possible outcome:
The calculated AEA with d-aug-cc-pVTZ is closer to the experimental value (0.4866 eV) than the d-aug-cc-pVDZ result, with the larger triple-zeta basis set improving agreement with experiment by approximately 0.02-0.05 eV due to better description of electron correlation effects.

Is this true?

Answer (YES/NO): YES